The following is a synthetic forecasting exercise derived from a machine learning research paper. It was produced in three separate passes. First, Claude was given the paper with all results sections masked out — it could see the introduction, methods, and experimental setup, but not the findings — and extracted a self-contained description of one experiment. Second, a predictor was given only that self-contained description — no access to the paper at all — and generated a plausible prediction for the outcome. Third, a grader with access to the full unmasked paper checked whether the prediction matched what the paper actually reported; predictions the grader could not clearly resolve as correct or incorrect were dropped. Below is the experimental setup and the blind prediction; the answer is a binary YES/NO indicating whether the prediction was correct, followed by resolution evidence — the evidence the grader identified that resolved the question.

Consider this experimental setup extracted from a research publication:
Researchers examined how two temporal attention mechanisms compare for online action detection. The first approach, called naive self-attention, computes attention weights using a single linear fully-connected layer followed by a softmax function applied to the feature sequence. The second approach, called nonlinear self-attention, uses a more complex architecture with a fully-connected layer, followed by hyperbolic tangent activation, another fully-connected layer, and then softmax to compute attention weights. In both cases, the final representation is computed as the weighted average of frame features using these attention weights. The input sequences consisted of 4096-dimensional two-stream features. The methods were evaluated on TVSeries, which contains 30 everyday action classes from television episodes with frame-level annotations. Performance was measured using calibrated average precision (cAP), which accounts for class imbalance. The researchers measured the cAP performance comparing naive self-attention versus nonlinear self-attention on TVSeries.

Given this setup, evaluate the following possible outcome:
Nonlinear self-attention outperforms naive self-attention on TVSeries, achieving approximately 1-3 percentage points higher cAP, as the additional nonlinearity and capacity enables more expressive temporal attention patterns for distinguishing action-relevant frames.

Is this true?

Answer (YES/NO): NO